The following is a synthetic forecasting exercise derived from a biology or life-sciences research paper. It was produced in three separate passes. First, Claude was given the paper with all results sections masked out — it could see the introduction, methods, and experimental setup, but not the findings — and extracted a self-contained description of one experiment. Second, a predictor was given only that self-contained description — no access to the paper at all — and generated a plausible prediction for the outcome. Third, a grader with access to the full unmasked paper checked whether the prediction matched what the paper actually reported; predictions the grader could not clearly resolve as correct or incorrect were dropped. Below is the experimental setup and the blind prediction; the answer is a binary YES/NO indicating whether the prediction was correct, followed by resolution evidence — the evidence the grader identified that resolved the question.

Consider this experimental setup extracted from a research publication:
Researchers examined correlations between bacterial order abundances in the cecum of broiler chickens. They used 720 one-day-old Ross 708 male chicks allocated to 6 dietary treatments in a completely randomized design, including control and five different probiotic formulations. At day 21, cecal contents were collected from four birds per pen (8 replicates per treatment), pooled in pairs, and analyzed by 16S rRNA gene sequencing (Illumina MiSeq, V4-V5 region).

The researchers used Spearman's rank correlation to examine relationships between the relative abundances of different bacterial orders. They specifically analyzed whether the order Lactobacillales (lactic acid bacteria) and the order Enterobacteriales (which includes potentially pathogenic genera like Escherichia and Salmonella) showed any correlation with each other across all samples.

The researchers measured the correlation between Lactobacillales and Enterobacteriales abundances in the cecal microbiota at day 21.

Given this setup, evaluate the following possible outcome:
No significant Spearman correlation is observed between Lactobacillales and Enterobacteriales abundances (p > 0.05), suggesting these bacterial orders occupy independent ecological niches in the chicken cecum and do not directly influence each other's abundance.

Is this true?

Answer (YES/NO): NO